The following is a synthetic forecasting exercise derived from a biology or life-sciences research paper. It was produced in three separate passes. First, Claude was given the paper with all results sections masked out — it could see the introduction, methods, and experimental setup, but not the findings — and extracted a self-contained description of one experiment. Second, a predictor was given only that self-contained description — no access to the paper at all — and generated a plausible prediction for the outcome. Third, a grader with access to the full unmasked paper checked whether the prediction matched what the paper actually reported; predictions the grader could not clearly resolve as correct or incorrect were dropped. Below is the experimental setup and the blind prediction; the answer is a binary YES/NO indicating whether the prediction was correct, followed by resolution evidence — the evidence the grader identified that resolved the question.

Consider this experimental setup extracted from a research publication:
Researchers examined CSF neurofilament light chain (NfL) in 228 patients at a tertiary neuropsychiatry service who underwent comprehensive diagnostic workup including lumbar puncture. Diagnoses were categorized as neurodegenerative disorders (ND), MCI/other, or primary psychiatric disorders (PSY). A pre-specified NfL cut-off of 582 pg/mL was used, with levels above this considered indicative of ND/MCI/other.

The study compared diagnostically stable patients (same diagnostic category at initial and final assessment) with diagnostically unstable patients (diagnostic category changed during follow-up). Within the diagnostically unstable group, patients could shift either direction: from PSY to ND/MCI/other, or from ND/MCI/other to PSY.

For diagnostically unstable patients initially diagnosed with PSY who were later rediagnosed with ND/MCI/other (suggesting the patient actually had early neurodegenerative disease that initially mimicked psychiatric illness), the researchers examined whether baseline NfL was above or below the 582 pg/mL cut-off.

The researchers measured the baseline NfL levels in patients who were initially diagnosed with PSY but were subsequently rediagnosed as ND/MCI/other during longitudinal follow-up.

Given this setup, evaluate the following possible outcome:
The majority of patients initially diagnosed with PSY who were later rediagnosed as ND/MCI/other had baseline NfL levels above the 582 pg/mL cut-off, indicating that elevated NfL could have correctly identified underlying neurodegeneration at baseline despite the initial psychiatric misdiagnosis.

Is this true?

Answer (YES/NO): YES